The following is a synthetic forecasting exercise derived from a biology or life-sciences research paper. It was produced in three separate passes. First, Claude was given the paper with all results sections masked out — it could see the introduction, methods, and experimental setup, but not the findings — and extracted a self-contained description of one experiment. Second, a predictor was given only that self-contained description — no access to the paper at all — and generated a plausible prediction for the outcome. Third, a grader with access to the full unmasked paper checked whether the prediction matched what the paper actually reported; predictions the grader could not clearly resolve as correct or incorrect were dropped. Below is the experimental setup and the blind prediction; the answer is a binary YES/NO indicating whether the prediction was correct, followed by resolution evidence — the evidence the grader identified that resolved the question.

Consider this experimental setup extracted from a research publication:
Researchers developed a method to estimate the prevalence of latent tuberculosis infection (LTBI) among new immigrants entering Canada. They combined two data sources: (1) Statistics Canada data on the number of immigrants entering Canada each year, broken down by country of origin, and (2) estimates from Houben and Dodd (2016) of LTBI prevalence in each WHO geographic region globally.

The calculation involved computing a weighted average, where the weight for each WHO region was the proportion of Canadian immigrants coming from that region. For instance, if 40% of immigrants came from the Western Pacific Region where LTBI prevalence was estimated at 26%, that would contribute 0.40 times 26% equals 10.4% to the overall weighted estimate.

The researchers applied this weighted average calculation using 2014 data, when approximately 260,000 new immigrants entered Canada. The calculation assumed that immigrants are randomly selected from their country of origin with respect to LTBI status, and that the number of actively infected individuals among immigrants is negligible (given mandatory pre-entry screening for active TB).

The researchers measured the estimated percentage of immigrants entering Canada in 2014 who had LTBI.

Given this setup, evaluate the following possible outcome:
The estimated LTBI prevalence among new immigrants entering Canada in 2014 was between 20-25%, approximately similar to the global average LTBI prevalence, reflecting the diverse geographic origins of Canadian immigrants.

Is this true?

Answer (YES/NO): NO